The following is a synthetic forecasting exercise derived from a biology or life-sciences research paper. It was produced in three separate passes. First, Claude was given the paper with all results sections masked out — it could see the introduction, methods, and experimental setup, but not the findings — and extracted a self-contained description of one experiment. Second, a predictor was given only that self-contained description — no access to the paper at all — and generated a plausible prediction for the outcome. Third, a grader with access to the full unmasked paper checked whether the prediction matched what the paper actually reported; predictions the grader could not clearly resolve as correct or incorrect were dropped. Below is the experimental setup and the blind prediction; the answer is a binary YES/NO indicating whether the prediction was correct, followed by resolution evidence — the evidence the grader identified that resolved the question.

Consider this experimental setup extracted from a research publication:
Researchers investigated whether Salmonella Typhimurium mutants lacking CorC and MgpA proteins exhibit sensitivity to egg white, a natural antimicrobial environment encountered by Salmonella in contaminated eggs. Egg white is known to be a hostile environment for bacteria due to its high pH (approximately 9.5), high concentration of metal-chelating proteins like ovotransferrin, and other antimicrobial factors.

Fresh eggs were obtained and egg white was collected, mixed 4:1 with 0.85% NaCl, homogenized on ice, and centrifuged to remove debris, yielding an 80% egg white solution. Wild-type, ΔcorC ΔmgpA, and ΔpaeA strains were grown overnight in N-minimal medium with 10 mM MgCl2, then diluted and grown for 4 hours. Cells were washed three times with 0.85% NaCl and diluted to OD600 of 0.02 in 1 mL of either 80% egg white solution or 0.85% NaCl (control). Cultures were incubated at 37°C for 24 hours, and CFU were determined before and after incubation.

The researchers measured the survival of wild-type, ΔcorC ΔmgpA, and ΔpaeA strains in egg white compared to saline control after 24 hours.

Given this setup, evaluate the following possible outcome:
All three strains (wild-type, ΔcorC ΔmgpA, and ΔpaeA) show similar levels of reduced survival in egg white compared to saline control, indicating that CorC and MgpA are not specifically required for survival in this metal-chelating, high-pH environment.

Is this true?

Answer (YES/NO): NO